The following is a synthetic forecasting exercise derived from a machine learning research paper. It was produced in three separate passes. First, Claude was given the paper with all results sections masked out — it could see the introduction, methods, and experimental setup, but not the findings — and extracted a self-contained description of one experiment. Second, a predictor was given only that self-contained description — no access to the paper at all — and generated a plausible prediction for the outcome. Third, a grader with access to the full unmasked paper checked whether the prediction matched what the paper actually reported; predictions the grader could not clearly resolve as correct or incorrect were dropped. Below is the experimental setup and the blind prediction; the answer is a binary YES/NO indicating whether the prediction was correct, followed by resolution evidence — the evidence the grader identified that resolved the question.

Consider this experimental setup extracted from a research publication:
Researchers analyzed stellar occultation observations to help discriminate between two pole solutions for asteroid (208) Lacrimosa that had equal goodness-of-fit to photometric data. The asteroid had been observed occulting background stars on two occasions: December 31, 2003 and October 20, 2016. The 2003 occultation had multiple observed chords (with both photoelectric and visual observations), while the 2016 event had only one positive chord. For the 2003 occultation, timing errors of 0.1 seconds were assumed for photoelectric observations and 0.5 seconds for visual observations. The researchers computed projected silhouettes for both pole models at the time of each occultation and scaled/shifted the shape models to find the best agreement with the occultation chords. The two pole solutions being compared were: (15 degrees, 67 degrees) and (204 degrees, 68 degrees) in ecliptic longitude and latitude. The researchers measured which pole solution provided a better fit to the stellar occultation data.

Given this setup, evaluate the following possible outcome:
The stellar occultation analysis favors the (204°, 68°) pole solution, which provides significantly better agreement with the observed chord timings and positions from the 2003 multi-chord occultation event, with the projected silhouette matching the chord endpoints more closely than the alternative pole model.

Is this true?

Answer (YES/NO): NO